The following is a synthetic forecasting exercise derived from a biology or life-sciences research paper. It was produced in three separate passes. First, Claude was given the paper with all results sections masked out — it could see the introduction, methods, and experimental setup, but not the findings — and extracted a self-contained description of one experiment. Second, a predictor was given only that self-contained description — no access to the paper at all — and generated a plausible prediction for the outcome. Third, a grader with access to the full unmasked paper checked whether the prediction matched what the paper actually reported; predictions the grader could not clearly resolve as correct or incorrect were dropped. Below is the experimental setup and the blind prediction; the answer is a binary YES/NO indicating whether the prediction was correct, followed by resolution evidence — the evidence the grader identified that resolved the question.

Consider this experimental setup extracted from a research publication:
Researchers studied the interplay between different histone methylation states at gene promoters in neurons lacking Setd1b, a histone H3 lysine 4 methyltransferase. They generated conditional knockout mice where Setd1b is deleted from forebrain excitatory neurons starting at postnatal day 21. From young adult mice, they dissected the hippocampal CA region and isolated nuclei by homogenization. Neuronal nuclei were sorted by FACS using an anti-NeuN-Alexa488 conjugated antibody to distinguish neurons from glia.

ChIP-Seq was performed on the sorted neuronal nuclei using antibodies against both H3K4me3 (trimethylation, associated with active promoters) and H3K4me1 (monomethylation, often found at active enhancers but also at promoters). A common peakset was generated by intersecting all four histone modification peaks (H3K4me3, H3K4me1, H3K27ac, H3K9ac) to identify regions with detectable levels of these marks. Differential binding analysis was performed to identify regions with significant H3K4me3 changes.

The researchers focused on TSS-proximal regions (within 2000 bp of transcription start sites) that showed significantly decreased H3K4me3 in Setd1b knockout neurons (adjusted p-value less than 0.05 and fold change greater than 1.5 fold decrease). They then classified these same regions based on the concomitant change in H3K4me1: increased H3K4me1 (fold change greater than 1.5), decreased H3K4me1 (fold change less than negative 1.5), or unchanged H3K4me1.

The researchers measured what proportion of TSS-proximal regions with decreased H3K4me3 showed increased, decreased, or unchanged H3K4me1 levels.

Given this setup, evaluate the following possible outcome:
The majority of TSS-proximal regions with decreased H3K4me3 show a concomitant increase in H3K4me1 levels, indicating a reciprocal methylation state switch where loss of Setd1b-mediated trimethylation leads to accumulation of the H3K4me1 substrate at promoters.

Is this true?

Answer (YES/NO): NO